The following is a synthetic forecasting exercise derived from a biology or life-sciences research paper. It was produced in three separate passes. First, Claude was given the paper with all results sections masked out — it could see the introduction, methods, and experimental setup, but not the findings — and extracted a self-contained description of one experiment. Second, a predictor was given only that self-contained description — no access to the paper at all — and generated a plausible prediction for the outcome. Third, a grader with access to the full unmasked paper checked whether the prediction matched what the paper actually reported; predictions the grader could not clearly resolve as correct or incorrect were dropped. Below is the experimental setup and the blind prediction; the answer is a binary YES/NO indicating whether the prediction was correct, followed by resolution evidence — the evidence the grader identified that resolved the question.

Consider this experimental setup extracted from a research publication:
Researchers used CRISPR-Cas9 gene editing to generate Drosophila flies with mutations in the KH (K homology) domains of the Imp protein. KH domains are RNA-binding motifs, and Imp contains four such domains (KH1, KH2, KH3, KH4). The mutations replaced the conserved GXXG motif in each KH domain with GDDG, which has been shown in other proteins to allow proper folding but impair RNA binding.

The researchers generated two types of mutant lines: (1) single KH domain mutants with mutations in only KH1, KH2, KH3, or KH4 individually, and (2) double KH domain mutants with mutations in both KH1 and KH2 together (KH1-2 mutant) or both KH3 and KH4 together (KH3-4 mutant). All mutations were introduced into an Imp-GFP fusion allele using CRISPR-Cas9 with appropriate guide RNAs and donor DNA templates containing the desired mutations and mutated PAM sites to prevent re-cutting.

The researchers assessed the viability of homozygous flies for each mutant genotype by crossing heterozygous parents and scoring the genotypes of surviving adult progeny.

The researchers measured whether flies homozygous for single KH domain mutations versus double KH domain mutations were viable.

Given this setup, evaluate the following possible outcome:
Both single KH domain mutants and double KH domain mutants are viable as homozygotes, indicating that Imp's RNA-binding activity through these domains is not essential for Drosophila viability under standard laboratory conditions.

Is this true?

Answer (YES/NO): NO